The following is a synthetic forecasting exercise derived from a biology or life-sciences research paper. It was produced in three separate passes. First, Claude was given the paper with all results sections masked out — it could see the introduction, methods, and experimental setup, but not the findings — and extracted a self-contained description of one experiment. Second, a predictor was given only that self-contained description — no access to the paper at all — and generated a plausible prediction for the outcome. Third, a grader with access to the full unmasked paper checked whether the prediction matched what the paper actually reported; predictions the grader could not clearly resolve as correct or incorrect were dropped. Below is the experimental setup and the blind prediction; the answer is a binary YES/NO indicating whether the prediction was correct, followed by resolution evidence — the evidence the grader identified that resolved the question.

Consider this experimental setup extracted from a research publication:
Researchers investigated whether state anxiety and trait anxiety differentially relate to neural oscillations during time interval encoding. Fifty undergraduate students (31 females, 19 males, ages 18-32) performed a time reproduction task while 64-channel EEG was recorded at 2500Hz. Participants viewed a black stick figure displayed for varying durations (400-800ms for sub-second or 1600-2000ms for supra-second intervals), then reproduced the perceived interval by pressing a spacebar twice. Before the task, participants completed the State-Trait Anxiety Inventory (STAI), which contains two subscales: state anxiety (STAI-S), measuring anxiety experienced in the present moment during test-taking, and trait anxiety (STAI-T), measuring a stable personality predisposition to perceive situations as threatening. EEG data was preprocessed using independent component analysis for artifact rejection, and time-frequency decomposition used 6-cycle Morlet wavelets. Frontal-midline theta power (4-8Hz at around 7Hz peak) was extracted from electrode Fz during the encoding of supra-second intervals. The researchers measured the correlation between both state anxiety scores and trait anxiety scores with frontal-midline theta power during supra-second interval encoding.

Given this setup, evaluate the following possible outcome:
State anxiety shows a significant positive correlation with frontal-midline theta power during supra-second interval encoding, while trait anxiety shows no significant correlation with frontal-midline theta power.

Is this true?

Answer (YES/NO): NO